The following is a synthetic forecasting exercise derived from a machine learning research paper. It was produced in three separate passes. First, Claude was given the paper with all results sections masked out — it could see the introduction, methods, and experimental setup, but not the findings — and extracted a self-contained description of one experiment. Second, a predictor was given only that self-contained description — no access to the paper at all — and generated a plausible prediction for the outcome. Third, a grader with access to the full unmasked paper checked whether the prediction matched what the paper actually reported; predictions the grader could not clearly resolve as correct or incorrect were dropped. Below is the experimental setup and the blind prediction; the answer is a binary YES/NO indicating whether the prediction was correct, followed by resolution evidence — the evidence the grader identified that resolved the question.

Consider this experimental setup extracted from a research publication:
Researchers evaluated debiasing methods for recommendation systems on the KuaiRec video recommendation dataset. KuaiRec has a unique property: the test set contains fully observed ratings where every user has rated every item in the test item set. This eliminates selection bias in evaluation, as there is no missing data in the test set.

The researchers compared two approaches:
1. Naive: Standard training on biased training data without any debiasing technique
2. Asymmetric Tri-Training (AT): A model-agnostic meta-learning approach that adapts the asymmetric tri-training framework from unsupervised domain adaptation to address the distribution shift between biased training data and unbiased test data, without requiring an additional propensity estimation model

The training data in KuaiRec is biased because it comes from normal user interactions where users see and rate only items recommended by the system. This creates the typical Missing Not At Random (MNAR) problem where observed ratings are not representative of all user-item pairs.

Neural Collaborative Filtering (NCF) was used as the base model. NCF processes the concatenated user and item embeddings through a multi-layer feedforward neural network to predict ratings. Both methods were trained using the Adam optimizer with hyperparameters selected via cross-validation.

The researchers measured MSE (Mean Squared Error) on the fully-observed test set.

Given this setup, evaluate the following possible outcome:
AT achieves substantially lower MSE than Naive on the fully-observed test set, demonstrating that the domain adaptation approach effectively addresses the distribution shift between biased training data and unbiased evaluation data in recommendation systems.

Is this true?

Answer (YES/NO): NO